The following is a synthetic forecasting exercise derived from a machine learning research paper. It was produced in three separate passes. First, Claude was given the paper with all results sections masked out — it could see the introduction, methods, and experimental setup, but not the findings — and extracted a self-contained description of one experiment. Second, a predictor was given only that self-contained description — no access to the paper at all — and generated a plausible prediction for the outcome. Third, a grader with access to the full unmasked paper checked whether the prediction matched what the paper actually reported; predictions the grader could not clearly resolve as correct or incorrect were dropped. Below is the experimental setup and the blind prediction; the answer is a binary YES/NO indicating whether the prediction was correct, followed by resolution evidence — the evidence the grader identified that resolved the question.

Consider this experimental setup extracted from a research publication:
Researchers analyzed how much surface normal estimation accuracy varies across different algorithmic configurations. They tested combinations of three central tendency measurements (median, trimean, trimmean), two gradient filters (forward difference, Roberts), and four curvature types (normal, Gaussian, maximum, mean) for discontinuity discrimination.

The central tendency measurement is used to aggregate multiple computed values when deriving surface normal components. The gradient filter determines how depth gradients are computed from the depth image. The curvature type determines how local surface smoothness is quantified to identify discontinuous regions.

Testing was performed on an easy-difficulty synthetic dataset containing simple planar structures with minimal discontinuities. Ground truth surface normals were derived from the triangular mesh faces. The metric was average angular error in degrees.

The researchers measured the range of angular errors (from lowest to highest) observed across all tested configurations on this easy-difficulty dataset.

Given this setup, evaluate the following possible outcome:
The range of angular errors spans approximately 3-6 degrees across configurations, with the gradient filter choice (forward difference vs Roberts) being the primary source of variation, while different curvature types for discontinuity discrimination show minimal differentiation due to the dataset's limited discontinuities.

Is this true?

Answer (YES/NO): NO